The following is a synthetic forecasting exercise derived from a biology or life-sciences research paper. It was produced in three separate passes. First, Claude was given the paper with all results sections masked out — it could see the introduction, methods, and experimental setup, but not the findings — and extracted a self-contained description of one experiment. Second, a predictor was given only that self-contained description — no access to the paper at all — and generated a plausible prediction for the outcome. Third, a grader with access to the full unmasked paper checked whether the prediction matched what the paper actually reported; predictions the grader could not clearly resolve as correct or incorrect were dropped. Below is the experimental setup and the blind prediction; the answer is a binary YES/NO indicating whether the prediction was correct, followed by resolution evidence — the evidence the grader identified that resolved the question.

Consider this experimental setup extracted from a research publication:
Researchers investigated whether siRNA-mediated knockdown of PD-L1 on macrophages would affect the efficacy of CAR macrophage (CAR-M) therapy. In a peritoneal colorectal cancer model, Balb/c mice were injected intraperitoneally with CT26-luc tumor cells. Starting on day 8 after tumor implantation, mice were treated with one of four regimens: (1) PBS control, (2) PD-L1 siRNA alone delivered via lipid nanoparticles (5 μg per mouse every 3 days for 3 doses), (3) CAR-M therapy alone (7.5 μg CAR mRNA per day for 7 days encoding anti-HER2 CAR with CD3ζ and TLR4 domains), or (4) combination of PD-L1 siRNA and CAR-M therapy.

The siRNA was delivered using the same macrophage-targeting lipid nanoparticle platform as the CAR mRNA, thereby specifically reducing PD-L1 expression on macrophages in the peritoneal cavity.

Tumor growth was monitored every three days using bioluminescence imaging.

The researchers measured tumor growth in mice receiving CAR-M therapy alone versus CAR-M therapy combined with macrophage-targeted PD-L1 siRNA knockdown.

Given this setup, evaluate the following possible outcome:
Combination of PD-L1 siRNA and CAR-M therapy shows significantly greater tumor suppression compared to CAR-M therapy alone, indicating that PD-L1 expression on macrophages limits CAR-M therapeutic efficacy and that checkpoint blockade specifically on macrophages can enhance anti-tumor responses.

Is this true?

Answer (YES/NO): YES